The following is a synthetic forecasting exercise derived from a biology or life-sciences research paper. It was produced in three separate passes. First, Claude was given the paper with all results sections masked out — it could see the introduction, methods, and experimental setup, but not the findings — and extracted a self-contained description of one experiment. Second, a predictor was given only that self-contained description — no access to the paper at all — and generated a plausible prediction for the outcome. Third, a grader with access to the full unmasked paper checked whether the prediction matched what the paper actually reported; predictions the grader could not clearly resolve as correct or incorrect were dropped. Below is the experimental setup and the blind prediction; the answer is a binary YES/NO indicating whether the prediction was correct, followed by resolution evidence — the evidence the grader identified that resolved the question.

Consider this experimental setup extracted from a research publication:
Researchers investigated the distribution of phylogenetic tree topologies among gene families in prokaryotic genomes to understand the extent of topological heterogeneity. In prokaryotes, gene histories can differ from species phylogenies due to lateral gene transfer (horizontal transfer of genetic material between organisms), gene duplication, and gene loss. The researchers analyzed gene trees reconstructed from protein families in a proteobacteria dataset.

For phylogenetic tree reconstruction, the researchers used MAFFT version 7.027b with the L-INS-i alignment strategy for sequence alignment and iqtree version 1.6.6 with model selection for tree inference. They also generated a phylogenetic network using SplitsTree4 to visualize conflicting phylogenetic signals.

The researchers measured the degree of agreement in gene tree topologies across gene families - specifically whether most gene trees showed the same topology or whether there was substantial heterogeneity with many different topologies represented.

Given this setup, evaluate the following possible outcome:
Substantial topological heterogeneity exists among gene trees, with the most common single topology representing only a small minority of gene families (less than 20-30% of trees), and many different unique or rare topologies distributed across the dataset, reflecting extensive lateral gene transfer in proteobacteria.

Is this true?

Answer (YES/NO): NO